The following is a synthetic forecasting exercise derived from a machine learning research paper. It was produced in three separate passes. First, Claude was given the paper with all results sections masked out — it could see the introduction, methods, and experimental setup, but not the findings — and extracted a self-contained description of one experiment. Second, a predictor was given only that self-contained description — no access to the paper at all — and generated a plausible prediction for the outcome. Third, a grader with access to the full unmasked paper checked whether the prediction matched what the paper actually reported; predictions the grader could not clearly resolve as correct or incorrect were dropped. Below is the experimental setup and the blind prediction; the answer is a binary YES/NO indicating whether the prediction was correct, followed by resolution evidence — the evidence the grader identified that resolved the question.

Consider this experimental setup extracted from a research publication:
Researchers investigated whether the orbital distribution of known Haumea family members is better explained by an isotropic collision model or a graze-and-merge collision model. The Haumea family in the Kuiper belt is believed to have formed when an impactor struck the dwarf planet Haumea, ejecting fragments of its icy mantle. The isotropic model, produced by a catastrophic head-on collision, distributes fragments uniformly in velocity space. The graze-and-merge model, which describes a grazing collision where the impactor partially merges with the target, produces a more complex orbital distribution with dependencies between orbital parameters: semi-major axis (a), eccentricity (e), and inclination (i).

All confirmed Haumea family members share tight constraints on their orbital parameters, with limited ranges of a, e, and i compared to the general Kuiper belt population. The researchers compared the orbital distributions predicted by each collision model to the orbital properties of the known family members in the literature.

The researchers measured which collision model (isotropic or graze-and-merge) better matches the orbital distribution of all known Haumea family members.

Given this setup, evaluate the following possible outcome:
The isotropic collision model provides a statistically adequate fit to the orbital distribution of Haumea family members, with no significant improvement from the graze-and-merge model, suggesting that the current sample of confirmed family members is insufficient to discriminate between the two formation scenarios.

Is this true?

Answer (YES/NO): NO